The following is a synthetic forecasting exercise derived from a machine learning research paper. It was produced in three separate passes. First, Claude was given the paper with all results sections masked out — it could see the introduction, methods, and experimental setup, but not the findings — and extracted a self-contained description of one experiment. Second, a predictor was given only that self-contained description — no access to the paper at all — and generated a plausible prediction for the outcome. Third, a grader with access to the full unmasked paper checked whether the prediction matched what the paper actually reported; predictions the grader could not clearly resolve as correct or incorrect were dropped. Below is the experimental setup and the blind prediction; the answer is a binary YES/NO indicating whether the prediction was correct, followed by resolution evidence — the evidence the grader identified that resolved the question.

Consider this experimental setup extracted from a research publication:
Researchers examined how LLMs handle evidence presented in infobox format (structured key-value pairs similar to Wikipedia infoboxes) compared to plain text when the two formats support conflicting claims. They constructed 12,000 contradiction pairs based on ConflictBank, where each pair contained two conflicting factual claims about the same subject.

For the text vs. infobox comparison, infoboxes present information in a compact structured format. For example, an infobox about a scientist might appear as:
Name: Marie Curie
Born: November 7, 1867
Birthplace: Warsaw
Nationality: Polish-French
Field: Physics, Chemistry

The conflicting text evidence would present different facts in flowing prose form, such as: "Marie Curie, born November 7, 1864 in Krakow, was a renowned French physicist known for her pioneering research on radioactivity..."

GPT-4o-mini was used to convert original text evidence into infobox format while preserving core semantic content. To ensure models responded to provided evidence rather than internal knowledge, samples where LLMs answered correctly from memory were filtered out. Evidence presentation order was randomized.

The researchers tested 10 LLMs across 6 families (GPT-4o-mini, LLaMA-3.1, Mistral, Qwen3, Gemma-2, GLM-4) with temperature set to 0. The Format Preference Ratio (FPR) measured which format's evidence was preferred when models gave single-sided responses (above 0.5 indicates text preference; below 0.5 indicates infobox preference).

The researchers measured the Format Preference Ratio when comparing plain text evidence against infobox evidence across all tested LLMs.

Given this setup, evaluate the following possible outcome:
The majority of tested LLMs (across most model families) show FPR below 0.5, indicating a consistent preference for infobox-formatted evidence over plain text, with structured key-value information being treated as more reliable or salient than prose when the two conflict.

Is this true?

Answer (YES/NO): NO